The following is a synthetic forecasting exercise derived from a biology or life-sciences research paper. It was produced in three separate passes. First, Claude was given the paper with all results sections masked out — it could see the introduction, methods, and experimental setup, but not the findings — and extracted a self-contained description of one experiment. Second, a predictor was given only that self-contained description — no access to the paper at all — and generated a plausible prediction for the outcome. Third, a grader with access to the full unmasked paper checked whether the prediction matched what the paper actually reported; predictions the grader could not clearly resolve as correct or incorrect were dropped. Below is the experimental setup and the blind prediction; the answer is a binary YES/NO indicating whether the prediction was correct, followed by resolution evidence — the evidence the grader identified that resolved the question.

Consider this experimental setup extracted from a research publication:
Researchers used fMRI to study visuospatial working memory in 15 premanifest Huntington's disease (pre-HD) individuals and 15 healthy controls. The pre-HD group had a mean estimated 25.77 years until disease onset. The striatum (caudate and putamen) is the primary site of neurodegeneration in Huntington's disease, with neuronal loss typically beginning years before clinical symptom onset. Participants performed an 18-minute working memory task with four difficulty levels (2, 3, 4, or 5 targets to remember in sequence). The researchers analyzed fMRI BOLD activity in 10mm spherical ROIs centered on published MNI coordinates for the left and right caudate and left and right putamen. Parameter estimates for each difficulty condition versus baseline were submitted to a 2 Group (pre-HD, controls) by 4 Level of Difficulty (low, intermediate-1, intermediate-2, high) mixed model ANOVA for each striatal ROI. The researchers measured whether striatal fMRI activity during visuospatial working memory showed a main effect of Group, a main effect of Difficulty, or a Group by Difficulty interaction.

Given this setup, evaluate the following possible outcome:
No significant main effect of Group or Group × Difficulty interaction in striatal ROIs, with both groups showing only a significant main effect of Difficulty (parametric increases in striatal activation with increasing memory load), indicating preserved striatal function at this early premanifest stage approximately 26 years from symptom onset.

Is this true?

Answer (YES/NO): NO